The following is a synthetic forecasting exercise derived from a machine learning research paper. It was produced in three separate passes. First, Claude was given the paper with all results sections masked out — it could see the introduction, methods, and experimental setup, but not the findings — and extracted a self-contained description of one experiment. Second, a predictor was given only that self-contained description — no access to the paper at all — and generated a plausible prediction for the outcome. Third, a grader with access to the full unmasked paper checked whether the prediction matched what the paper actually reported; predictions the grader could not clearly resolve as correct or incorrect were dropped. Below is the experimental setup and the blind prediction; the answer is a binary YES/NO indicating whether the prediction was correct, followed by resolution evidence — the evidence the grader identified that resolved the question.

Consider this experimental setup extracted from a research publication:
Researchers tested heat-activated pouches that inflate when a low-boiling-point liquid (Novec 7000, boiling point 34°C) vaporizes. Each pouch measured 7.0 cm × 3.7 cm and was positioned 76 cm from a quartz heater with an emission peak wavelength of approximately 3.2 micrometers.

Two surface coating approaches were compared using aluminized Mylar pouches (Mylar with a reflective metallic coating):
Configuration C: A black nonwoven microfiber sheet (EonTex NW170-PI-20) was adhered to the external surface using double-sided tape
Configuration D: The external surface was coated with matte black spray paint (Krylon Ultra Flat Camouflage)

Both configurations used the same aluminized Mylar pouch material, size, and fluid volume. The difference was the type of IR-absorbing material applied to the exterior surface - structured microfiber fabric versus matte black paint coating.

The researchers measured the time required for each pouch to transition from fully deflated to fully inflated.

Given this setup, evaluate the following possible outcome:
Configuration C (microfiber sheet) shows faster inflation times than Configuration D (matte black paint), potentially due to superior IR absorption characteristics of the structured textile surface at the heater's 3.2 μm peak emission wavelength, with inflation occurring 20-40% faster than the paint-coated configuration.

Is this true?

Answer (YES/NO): YES